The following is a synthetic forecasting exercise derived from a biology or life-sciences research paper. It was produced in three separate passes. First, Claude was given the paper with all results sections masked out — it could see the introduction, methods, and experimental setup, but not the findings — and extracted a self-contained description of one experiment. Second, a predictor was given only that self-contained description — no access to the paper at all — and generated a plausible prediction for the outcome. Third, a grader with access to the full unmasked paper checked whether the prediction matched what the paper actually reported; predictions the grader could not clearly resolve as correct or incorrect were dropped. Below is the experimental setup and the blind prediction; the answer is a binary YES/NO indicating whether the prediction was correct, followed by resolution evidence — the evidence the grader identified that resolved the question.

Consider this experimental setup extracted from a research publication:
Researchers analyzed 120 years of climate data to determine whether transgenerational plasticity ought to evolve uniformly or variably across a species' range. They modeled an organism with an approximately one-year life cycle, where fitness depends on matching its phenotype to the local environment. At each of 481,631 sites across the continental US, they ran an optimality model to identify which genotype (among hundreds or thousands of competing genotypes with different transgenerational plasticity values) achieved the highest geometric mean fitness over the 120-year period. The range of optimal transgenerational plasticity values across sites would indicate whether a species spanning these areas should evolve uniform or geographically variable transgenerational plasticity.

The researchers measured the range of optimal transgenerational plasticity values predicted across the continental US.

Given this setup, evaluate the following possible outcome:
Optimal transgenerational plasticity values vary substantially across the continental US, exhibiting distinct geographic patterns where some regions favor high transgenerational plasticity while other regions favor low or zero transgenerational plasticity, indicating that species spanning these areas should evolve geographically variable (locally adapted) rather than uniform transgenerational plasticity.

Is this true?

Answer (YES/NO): YES